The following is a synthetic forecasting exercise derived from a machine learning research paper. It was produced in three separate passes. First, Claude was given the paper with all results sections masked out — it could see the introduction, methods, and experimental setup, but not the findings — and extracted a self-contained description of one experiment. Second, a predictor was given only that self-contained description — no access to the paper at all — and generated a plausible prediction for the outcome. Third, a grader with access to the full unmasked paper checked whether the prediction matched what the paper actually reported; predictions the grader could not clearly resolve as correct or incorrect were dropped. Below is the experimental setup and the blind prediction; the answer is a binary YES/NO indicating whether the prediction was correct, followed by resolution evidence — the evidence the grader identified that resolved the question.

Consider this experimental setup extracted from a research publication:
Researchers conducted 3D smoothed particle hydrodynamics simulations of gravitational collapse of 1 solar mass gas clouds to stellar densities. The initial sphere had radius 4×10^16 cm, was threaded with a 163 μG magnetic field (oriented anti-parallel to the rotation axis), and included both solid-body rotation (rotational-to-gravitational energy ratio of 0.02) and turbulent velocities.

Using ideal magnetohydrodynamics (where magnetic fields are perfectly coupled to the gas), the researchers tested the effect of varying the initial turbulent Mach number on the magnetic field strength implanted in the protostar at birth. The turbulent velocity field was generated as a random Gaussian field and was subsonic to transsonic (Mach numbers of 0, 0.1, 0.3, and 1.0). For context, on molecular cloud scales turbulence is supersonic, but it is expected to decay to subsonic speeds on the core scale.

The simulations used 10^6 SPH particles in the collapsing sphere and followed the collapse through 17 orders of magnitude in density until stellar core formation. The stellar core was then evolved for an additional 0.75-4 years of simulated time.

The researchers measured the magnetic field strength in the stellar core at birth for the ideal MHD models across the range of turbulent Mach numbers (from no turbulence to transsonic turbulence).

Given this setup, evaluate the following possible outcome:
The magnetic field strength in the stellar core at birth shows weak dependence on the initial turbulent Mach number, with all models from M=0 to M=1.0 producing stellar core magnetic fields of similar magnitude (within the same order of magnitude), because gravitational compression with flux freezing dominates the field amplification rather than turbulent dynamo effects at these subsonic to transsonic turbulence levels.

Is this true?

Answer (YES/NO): YES